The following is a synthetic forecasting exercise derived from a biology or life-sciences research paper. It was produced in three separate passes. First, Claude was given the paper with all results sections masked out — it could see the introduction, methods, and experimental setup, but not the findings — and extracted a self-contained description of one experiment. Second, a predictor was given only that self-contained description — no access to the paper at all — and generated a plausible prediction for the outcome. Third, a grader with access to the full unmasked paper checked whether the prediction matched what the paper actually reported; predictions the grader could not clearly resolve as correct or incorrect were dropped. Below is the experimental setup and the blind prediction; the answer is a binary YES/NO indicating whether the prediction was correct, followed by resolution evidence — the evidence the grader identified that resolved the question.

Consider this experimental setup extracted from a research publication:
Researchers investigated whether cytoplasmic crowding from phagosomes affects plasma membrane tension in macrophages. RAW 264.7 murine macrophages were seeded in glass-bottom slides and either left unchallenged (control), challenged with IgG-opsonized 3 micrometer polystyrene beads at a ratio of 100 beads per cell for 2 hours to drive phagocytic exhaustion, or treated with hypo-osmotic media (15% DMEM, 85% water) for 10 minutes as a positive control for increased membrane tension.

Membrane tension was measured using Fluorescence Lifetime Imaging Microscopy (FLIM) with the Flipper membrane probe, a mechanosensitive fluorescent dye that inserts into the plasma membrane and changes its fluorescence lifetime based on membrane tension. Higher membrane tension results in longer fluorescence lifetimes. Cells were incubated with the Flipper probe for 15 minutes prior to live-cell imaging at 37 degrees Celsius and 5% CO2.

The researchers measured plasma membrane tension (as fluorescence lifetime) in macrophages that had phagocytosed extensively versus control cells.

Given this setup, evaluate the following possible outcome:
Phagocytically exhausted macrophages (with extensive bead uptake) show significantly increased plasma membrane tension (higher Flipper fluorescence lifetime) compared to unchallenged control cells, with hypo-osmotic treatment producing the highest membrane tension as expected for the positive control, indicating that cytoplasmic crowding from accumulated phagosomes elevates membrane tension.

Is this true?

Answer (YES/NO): NO